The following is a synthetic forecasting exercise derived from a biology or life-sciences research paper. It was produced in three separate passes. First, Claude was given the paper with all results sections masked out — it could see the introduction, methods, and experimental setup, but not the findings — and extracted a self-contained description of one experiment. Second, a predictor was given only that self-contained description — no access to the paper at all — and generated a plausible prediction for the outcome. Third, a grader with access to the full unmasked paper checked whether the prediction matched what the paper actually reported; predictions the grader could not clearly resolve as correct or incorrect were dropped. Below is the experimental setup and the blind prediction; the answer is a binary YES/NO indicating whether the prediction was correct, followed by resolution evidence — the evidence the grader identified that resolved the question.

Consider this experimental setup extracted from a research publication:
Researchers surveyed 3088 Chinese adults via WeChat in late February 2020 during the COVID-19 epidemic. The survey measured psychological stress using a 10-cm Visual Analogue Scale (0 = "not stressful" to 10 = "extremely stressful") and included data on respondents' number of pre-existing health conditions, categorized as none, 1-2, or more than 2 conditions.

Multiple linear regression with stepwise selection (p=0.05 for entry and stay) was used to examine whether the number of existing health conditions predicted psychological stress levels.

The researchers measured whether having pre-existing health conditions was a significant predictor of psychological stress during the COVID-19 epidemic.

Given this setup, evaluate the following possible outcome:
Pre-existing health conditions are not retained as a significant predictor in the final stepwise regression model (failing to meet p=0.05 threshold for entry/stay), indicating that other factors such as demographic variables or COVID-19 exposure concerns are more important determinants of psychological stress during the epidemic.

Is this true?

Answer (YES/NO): NO